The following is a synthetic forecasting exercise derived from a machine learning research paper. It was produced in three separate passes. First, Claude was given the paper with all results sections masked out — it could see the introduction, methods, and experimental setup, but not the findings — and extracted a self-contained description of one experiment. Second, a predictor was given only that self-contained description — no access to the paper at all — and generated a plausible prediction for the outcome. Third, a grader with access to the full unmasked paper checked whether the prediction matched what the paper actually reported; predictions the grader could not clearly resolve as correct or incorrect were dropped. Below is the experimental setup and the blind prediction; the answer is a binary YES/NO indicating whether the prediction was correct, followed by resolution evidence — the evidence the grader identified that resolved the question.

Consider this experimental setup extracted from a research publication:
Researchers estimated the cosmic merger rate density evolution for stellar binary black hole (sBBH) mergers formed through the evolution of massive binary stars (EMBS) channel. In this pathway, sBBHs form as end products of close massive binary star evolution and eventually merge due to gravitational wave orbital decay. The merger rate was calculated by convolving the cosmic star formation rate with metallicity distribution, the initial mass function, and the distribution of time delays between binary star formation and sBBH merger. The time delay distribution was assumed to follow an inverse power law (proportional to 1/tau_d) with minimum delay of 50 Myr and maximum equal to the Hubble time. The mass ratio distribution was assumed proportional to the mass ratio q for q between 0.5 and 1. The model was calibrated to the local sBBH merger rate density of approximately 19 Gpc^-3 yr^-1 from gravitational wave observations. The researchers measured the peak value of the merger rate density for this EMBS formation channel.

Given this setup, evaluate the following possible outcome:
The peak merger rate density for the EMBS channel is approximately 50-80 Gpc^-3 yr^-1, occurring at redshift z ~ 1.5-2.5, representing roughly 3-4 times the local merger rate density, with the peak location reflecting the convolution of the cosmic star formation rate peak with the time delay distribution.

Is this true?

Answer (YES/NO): YES